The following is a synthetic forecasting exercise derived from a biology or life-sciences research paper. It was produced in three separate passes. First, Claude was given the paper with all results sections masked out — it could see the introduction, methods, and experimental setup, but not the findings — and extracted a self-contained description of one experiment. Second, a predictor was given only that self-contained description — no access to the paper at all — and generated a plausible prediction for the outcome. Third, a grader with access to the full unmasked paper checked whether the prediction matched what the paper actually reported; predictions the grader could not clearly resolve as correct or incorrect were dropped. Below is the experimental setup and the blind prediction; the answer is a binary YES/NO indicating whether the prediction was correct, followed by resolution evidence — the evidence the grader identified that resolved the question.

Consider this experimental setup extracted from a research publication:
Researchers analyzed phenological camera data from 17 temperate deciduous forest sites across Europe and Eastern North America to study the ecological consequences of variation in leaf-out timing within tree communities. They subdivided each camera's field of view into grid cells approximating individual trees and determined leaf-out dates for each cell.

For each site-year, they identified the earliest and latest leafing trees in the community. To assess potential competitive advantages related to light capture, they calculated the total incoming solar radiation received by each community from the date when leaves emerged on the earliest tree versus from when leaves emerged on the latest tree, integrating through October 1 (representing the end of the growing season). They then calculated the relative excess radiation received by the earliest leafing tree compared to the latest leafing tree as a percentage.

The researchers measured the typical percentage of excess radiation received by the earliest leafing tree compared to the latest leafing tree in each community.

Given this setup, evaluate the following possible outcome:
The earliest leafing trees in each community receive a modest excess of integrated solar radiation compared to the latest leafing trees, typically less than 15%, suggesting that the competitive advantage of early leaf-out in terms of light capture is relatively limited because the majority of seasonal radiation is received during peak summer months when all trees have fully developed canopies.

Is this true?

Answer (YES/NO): YES